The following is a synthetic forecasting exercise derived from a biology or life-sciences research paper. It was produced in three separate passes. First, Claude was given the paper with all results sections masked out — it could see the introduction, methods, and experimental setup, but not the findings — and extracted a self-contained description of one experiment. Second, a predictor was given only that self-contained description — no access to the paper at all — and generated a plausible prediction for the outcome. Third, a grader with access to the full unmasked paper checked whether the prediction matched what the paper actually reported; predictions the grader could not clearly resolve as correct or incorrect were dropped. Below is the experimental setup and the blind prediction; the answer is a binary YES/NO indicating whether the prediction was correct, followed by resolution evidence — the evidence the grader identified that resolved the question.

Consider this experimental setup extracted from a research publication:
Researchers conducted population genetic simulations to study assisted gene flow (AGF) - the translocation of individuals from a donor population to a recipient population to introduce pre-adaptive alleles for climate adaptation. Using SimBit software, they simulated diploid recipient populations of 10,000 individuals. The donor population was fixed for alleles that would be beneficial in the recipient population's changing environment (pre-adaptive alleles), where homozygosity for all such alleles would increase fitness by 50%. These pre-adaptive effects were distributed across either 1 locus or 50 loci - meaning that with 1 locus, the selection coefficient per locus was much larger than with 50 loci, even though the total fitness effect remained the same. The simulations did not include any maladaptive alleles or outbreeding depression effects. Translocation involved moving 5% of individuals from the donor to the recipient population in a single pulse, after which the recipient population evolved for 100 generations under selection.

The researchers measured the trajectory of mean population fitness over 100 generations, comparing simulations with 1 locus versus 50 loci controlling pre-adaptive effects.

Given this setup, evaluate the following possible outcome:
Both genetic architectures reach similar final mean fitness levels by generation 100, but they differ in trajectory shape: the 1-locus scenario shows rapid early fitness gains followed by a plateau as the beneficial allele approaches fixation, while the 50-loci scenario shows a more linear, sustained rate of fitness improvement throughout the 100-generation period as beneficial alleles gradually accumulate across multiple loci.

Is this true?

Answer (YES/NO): NO